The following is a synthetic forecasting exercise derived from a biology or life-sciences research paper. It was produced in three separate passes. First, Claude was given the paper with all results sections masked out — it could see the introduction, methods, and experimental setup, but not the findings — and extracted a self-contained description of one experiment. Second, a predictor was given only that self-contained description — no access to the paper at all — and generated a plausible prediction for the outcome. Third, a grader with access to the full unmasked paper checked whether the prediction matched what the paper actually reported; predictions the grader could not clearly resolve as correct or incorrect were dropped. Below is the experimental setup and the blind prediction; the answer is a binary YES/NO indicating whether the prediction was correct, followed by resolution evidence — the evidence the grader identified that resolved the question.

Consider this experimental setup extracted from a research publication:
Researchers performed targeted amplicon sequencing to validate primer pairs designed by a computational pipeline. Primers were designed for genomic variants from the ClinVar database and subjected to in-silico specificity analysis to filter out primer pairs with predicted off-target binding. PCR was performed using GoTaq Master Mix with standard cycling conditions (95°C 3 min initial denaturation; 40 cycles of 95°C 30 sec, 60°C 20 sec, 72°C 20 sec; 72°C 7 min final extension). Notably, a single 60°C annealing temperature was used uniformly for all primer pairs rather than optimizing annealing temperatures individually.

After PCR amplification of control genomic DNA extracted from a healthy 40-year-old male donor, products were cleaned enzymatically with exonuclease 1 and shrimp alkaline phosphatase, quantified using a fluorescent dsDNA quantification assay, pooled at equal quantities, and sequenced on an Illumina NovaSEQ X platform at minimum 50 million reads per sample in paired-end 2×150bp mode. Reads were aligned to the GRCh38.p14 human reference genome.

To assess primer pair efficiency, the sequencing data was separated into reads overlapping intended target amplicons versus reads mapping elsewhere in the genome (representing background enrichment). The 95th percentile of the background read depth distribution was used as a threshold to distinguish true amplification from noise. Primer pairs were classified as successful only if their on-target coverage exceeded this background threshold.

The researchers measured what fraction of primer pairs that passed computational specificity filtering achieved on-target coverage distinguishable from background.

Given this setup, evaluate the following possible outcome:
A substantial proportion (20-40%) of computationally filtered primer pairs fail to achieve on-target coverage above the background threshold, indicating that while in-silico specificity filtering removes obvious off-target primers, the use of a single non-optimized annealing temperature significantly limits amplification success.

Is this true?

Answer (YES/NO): NO